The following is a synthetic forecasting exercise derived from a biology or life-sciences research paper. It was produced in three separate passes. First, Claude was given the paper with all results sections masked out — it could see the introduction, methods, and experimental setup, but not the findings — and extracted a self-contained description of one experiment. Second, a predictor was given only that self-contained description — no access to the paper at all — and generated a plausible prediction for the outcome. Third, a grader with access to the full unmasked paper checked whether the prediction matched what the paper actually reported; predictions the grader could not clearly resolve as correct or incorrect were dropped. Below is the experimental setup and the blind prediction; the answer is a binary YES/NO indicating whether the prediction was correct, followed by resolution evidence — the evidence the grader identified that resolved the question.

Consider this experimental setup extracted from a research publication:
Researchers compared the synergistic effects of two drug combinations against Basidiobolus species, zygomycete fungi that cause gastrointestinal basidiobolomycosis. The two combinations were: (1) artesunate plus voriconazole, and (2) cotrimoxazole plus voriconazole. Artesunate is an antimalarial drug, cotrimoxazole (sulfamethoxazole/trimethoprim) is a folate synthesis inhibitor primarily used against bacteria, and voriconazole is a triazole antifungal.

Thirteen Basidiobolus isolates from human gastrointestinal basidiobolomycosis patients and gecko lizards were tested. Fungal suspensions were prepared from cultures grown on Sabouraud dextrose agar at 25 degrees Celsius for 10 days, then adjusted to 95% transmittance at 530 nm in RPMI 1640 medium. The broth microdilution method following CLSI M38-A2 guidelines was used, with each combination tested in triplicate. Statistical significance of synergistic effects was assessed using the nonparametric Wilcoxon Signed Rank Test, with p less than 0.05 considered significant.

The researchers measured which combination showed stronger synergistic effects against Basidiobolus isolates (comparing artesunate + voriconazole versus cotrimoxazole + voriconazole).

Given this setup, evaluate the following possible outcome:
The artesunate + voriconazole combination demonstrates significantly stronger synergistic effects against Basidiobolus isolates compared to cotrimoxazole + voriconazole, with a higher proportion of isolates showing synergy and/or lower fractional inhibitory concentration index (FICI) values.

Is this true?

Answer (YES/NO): NO